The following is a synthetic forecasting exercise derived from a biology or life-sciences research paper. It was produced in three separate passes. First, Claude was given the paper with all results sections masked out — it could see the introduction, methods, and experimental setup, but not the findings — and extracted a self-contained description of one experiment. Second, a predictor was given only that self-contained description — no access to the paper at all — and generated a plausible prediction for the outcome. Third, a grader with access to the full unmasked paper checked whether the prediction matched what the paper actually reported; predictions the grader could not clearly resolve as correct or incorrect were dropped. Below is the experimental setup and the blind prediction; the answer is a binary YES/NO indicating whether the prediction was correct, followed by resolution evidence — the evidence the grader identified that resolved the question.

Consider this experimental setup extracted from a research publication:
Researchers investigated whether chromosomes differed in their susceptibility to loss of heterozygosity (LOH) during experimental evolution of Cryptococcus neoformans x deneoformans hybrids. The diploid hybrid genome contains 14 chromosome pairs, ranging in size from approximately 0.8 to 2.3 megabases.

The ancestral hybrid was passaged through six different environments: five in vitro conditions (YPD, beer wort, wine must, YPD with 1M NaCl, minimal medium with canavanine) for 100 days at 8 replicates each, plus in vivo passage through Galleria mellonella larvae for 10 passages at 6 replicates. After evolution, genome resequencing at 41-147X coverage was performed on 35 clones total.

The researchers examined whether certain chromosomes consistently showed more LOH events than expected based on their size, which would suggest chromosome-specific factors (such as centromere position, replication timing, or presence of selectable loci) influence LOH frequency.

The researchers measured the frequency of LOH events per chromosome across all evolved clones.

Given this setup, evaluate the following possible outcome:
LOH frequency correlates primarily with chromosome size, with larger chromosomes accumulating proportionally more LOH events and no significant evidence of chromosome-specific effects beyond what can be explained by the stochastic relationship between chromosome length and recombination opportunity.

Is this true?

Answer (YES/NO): NO